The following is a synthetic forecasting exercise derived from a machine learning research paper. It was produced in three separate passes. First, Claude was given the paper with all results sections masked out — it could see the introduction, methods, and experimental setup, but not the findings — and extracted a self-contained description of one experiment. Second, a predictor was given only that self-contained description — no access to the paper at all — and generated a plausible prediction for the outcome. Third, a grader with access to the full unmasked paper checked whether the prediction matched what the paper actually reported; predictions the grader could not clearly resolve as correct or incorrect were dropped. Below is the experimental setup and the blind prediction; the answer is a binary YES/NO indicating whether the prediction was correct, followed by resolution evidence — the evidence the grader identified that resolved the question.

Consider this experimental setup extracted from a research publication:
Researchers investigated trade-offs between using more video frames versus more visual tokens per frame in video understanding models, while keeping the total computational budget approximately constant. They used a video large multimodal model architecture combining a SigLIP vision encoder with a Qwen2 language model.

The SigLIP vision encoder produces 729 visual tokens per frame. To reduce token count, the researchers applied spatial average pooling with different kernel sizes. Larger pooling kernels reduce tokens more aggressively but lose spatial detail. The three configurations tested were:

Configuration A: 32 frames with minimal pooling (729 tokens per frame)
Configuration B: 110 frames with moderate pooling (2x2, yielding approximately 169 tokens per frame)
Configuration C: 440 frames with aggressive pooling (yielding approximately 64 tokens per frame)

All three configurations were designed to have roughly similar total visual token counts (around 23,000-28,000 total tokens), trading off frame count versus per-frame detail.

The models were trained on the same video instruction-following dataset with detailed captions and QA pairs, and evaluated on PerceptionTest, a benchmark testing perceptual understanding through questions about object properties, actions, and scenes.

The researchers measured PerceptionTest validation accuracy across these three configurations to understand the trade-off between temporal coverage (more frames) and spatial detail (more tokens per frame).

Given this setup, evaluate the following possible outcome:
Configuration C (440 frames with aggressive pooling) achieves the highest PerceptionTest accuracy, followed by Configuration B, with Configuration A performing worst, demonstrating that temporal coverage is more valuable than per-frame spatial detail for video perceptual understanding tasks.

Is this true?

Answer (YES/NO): NO